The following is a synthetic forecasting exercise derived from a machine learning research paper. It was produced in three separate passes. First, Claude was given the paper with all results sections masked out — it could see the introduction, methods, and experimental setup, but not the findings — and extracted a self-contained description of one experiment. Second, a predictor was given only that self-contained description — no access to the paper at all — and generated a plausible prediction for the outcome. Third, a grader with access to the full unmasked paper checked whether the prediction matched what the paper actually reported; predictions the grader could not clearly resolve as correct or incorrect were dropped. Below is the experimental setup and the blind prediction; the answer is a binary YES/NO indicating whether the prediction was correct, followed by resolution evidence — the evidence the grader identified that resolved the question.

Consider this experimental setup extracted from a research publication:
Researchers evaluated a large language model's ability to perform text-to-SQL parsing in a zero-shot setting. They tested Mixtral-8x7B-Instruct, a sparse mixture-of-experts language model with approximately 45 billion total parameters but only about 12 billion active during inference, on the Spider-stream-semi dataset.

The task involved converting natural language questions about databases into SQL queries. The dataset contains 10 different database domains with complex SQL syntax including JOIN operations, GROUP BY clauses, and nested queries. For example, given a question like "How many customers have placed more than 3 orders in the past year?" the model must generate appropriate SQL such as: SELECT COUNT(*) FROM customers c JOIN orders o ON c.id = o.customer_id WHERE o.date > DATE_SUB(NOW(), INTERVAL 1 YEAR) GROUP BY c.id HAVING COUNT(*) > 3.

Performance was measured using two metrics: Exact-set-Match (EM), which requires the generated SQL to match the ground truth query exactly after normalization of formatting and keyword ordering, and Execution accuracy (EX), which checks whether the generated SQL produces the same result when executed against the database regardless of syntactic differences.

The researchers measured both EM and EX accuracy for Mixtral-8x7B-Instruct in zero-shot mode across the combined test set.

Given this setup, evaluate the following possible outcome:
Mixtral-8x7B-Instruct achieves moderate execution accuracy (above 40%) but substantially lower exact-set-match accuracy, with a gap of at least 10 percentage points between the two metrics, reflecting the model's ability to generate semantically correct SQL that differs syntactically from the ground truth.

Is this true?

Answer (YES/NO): YES